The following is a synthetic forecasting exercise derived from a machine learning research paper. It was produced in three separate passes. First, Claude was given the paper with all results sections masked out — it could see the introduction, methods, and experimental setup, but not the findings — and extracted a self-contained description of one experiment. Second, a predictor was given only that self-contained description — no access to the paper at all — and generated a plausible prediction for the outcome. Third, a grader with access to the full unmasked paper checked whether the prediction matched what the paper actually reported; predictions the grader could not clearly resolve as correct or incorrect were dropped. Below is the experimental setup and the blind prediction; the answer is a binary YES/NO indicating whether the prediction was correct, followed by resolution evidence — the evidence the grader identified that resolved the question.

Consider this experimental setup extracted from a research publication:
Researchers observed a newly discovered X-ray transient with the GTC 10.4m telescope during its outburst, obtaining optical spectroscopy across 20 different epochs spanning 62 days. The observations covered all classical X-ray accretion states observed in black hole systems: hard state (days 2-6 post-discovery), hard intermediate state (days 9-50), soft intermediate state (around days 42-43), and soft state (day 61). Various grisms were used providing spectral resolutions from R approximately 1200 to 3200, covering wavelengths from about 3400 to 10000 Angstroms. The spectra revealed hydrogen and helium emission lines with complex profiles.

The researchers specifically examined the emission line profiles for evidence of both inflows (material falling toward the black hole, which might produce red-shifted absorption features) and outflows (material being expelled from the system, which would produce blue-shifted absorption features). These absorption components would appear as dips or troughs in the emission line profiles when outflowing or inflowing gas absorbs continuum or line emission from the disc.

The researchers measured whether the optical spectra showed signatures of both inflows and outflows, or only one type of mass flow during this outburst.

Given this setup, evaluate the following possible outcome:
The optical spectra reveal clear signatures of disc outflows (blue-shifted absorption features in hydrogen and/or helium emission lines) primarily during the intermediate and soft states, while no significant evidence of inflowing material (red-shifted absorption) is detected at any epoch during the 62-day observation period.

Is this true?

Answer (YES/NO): NO